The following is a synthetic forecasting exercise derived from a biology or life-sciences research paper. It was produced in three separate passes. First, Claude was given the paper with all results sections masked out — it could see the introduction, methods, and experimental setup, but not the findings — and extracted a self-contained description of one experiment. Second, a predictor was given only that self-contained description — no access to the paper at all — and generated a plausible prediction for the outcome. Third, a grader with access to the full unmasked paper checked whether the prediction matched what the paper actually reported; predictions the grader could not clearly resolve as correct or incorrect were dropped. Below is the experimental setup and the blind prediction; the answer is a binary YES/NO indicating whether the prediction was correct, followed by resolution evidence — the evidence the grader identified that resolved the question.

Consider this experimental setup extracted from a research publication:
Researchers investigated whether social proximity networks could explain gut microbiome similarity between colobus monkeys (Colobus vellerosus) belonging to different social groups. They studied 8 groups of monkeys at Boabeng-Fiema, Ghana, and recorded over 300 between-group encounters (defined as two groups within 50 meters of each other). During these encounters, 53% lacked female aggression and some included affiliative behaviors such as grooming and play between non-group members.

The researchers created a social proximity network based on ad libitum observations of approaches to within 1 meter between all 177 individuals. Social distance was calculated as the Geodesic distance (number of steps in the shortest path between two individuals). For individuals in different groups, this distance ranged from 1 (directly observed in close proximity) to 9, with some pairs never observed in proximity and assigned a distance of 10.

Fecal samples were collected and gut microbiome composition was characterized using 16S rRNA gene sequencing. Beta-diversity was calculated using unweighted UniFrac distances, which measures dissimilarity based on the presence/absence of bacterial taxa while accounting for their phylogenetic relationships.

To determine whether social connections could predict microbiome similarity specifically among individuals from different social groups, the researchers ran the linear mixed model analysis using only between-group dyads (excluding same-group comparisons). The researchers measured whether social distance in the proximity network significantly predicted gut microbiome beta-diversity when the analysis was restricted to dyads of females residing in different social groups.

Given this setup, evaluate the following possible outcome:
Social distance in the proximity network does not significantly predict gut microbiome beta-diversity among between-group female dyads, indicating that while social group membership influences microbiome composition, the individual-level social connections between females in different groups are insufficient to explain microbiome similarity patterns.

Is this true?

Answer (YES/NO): NO